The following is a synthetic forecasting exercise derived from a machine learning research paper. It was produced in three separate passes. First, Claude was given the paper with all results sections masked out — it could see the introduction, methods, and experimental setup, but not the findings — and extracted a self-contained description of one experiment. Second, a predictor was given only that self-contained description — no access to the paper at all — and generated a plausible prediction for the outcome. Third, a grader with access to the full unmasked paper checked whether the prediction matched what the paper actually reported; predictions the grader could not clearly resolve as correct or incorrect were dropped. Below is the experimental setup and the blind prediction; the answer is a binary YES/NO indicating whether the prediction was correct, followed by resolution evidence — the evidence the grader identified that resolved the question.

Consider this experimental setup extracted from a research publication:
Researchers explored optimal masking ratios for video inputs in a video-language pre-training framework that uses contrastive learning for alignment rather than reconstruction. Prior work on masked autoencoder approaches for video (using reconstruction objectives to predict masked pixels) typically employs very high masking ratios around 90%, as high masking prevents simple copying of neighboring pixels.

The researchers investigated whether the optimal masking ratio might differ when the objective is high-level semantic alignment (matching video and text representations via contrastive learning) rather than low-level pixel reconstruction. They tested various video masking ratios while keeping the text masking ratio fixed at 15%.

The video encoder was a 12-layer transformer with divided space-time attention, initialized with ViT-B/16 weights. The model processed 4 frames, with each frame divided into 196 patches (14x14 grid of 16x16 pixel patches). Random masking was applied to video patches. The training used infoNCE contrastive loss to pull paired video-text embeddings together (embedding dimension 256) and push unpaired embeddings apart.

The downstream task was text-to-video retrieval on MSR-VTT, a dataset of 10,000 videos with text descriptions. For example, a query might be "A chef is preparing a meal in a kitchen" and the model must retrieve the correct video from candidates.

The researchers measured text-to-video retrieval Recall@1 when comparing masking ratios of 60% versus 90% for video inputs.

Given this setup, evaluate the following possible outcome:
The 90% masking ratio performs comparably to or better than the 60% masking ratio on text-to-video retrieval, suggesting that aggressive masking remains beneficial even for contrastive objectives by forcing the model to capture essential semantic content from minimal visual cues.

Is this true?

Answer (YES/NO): NO